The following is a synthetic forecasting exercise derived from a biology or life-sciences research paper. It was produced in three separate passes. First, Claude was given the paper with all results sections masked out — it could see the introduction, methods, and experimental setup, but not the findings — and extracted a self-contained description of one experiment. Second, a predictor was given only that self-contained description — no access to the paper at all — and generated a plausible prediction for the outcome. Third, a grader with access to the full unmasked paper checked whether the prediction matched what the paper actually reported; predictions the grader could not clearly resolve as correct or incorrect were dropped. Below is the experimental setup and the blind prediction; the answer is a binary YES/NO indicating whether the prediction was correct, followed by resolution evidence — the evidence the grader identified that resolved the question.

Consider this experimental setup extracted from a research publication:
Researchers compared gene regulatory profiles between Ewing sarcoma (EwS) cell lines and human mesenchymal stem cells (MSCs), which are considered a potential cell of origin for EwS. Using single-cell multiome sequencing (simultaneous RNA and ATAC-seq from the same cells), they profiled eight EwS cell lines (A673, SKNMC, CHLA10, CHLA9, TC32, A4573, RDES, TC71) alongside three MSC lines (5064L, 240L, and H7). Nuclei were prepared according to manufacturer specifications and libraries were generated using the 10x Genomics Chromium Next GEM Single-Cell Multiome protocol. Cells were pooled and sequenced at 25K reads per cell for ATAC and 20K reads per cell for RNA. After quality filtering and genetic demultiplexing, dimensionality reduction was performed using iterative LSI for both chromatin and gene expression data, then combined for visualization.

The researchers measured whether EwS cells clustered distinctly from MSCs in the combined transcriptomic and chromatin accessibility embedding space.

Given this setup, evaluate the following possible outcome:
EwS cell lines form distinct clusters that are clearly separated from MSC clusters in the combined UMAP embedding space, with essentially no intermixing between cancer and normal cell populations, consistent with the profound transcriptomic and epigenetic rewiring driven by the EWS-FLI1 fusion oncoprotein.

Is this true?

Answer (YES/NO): YES